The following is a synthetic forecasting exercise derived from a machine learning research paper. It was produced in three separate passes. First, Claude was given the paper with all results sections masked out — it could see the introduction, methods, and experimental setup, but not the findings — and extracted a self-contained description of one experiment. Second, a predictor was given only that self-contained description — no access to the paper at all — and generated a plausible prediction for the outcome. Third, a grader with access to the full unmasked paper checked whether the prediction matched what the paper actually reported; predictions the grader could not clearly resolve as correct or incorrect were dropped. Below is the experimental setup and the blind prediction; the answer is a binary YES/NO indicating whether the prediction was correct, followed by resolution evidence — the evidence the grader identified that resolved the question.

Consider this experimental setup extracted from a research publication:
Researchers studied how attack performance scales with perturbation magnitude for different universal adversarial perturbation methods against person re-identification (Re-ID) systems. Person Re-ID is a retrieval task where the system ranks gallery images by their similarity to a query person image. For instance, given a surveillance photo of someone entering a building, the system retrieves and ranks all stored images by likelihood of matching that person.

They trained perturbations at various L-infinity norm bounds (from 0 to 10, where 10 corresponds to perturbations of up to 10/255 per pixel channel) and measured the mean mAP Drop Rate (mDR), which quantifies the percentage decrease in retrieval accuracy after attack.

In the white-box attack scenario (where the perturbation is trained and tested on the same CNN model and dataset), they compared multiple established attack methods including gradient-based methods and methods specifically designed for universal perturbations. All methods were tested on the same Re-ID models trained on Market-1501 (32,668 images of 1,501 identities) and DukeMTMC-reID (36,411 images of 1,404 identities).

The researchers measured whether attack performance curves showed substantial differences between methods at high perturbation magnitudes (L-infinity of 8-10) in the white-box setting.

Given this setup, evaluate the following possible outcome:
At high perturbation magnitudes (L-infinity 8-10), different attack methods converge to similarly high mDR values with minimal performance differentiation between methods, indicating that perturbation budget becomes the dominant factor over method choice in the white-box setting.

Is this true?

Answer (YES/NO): YES